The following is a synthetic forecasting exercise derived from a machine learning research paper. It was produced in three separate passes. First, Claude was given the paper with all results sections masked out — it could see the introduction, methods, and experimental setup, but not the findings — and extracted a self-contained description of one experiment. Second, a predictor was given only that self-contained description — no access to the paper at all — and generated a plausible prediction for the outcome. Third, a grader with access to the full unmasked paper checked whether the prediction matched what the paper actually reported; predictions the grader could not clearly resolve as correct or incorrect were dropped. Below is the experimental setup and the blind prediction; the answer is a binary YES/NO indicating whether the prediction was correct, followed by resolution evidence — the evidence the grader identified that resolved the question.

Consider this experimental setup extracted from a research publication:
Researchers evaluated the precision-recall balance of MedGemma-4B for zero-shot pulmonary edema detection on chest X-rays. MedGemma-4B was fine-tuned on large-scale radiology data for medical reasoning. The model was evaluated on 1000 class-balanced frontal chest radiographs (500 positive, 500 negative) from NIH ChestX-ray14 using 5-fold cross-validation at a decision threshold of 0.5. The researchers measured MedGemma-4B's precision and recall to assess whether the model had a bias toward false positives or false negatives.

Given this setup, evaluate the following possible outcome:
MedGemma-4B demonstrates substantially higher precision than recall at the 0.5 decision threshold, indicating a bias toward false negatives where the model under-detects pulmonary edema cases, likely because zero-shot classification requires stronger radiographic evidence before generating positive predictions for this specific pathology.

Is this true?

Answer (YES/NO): NO